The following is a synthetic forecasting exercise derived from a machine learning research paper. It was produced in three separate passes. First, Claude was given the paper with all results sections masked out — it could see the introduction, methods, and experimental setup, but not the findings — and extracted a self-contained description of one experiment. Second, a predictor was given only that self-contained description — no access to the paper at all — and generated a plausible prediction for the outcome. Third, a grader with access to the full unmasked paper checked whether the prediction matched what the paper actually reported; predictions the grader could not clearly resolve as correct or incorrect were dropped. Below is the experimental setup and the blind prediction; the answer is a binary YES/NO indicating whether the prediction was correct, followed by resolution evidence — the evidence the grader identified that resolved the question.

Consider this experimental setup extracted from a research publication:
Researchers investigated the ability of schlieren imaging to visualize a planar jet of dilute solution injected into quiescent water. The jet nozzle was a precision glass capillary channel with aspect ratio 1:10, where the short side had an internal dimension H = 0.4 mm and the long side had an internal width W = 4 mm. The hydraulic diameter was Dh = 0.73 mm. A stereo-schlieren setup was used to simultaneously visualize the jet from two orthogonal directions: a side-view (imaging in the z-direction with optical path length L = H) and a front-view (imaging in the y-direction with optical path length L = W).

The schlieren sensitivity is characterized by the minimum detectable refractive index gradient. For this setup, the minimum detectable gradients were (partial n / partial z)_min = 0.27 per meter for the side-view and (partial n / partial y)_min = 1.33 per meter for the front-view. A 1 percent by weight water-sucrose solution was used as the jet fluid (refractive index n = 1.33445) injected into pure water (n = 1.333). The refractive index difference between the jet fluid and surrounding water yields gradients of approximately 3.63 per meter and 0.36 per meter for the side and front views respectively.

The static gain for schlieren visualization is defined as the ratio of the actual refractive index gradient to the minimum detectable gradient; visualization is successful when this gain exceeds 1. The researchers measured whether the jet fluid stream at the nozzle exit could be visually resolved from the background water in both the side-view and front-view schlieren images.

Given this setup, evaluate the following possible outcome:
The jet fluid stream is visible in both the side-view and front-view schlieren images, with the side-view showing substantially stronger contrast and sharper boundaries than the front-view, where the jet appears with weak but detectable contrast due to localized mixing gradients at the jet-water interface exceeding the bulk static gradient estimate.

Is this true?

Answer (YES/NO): YES